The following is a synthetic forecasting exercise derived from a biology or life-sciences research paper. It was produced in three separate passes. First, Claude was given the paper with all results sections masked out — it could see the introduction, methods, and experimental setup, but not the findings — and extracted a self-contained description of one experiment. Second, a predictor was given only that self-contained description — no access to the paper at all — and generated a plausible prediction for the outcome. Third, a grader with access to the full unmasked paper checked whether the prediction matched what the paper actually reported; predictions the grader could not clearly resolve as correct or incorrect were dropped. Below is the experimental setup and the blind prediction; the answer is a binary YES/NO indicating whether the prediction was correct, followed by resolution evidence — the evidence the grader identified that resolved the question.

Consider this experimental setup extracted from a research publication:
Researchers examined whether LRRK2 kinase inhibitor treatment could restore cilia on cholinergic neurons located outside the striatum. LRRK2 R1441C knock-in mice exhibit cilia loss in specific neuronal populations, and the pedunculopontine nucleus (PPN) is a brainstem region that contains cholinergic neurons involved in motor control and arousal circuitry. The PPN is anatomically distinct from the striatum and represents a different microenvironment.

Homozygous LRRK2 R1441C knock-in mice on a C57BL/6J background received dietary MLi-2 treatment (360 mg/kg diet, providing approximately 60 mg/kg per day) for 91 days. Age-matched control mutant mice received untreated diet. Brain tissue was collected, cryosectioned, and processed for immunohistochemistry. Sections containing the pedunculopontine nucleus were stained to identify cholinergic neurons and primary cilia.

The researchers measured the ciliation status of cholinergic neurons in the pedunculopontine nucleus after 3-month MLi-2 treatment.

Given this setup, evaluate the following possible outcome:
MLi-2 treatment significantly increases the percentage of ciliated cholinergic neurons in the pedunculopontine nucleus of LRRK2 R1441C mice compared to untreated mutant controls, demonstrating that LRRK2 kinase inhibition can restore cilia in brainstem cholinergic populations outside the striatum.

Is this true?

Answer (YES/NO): YES